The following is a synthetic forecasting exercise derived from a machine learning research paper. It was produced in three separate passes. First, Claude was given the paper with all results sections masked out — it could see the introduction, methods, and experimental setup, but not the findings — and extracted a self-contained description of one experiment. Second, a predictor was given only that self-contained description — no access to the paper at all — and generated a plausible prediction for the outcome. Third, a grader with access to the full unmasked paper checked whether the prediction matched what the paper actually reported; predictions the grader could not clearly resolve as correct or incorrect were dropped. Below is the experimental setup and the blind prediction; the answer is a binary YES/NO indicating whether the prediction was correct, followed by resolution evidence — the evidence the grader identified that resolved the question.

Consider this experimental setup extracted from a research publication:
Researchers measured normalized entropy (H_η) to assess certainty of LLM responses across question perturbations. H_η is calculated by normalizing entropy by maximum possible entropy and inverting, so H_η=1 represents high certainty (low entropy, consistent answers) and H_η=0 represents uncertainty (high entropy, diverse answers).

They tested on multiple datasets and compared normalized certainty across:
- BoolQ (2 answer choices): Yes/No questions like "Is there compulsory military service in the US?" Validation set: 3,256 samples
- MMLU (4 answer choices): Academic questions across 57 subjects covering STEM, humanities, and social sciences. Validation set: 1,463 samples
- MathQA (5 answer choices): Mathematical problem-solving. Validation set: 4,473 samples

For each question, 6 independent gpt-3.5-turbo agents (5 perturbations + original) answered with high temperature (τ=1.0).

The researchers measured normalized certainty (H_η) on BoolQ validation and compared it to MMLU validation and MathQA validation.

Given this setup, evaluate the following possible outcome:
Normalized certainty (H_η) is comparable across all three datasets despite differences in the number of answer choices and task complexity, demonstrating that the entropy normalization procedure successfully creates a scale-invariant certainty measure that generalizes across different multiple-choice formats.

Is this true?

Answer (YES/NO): NO